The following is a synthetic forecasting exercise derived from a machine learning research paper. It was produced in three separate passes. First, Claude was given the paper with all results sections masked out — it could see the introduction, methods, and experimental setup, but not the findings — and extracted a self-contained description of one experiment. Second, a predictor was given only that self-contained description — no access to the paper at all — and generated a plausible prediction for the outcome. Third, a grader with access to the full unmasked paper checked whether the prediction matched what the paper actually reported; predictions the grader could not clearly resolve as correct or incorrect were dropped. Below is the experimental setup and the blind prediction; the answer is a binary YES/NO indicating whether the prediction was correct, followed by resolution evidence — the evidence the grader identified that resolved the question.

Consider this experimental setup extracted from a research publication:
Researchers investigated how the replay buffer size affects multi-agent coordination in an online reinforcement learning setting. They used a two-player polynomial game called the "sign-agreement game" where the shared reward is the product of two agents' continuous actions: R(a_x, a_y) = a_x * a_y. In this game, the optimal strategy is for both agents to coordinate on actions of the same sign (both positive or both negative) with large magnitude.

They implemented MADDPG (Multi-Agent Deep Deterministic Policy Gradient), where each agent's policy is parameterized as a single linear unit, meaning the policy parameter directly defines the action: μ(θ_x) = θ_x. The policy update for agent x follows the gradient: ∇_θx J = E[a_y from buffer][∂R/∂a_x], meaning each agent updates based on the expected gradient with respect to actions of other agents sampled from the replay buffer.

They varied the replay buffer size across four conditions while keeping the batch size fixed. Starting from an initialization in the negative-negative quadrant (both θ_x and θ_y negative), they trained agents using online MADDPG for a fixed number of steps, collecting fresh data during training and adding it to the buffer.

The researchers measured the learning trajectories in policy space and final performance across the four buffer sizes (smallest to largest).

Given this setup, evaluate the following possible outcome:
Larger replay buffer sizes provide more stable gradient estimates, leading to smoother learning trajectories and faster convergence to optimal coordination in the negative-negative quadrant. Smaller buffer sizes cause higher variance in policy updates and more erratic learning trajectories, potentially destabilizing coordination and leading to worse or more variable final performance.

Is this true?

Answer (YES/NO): NO